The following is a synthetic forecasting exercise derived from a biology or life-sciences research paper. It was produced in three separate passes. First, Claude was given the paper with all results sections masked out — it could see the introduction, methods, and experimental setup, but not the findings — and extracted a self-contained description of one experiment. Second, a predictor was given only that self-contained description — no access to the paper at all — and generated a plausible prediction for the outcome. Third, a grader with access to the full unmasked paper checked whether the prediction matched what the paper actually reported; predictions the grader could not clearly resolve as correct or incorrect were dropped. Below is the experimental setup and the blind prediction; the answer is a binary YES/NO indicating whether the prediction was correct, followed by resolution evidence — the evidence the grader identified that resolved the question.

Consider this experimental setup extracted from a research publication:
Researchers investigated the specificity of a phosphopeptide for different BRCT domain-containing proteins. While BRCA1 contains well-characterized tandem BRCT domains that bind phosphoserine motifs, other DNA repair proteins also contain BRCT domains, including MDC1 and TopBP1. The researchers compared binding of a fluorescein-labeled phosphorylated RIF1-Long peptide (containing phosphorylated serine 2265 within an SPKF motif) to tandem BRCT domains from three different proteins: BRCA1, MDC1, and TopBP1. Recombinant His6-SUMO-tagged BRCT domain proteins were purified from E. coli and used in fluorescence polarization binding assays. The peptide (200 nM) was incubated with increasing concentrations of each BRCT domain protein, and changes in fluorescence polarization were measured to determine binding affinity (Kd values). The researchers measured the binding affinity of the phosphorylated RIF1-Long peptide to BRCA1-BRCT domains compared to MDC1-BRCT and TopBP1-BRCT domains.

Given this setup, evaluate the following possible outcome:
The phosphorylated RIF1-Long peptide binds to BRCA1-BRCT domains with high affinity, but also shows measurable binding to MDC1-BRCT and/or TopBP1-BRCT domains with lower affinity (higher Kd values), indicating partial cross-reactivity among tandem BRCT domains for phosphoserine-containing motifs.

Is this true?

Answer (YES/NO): NO